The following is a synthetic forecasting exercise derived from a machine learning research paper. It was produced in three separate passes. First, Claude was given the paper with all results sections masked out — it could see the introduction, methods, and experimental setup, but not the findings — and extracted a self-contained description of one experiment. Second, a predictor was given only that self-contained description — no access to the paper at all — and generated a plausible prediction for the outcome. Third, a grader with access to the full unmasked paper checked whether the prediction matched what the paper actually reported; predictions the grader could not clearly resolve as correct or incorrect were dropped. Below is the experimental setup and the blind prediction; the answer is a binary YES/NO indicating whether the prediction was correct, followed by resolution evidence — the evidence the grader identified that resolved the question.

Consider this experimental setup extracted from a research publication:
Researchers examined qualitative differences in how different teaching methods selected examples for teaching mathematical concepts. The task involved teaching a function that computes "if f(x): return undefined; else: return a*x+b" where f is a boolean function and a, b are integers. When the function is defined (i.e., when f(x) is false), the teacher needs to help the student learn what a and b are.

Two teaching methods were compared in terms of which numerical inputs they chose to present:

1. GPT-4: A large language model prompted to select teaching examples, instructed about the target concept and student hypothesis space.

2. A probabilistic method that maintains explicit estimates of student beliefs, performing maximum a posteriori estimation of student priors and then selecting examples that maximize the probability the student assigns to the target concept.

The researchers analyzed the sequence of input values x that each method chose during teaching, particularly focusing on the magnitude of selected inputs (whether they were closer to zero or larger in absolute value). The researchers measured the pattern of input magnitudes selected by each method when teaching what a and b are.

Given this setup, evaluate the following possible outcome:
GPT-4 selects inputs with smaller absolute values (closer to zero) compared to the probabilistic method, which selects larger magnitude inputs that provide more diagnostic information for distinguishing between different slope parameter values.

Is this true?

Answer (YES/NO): YES